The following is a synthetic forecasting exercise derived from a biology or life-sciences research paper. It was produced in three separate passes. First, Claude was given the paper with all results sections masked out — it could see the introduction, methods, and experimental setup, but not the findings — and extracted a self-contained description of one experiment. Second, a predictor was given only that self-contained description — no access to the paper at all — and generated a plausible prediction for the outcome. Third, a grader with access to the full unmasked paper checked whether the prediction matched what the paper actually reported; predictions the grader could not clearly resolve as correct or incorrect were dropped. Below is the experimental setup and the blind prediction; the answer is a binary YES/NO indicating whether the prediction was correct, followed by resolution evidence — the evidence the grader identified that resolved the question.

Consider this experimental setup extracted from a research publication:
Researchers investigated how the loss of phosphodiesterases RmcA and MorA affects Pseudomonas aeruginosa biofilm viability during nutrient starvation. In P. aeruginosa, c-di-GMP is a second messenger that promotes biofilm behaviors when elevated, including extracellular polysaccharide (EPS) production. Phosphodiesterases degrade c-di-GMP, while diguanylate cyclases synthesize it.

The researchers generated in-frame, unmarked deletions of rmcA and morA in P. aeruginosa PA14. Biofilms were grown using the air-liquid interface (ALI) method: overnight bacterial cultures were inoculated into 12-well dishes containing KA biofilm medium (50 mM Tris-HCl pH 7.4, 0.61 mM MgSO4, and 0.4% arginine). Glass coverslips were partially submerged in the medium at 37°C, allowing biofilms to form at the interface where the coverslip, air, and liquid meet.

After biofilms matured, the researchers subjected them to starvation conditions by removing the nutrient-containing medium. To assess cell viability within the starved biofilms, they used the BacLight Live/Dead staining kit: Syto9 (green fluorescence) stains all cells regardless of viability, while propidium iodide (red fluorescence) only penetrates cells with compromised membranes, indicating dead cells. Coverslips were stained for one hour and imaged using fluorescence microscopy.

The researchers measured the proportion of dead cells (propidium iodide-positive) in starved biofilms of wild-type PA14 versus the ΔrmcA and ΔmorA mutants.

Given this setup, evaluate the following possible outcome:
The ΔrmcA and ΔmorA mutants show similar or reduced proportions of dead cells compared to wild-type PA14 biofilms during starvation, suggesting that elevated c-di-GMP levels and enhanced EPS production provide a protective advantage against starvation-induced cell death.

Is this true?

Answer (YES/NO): NO